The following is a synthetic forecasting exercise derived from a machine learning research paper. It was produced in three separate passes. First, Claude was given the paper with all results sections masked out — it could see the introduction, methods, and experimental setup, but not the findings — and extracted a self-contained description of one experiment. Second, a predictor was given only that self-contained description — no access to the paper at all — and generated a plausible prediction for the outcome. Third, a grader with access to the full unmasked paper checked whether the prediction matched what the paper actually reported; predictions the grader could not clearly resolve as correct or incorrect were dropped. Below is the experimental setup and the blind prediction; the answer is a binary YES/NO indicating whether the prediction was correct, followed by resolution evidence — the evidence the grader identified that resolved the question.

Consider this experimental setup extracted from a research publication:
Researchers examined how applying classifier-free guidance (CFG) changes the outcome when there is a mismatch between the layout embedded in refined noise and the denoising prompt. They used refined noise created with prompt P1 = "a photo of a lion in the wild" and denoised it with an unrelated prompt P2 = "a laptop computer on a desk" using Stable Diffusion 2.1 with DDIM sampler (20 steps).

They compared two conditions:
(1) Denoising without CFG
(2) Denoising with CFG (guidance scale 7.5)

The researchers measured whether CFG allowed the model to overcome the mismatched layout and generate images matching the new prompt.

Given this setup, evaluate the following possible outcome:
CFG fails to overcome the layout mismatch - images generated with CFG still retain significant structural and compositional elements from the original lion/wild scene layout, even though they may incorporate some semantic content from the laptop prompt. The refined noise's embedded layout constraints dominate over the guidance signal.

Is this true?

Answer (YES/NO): NO